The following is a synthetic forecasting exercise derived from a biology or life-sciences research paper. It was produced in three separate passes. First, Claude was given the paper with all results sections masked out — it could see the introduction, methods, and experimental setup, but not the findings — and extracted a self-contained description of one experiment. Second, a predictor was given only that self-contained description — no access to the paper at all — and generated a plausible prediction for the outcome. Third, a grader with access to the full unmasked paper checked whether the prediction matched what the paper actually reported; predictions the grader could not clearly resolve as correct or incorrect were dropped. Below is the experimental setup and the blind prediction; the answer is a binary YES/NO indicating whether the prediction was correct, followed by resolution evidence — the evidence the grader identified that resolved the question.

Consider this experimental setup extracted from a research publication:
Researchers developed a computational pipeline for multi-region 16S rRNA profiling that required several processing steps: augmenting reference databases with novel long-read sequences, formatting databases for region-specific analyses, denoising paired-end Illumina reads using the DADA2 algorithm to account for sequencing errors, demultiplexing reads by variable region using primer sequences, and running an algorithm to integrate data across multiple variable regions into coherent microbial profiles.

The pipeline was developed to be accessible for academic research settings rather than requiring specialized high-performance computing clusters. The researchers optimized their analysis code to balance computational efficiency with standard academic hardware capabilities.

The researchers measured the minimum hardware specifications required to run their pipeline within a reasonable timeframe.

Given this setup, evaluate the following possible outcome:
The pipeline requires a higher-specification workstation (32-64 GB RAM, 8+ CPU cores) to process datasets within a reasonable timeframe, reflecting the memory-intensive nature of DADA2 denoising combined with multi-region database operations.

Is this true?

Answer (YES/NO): NO